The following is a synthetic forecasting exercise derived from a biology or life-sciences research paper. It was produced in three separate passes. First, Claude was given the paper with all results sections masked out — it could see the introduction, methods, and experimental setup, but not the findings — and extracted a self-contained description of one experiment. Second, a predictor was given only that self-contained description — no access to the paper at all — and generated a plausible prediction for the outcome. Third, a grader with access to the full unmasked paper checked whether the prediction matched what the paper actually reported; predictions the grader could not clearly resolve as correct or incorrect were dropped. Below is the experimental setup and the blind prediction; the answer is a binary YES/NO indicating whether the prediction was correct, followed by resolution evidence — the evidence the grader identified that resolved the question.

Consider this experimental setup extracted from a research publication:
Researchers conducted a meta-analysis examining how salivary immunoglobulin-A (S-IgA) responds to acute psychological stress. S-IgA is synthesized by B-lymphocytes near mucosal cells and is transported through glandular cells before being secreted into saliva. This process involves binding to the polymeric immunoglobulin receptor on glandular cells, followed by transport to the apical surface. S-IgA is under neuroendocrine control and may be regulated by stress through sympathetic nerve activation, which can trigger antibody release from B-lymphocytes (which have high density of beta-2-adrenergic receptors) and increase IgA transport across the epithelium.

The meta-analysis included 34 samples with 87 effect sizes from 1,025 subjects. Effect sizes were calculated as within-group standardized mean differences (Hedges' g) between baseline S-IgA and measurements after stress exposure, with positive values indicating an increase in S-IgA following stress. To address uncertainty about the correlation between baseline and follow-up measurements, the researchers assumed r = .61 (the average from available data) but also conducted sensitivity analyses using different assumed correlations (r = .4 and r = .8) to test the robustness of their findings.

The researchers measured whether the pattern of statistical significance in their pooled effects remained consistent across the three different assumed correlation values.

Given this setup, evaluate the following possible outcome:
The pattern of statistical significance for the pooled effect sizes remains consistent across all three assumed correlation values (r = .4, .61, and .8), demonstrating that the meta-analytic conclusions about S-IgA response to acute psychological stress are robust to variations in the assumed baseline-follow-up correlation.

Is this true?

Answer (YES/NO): YES